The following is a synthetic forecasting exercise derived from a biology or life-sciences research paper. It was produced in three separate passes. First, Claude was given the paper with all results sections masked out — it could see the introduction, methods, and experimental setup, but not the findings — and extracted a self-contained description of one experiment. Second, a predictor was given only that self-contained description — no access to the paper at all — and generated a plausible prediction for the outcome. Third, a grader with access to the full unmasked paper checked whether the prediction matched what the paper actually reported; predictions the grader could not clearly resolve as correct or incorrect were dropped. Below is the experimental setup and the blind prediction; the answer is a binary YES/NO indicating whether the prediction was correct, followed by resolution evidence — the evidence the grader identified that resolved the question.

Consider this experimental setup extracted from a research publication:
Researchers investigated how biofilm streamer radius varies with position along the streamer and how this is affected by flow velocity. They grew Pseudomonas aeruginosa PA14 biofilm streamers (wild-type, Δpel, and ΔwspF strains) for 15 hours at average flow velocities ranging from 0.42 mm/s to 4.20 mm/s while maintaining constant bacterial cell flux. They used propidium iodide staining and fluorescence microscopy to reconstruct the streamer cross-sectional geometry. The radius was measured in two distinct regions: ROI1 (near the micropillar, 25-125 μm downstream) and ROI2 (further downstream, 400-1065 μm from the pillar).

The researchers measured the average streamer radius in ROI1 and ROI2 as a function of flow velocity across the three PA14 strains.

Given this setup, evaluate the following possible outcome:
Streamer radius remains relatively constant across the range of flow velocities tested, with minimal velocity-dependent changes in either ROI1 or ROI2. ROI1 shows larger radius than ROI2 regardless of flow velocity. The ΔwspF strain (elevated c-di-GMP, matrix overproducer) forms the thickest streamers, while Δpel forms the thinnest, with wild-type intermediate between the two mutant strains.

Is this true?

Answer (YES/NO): NO